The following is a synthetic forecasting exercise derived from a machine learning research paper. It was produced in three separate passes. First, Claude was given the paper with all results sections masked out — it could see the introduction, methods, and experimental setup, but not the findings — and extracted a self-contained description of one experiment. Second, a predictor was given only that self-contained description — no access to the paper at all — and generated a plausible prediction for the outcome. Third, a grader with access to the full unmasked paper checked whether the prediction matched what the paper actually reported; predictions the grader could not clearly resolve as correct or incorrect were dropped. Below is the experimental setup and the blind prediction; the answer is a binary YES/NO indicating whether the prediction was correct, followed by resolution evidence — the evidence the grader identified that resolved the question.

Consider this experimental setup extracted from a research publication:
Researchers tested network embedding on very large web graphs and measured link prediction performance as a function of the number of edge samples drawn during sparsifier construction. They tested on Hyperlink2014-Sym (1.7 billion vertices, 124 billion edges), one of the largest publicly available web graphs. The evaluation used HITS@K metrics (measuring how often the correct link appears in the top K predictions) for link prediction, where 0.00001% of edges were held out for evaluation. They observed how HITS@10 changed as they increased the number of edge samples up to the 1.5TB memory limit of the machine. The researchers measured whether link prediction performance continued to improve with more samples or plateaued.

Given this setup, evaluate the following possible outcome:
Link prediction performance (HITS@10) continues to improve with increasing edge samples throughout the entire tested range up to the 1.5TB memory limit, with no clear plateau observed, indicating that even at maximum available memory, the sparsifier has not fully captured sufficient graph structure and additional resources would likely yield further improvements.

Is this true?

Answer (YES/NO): YES